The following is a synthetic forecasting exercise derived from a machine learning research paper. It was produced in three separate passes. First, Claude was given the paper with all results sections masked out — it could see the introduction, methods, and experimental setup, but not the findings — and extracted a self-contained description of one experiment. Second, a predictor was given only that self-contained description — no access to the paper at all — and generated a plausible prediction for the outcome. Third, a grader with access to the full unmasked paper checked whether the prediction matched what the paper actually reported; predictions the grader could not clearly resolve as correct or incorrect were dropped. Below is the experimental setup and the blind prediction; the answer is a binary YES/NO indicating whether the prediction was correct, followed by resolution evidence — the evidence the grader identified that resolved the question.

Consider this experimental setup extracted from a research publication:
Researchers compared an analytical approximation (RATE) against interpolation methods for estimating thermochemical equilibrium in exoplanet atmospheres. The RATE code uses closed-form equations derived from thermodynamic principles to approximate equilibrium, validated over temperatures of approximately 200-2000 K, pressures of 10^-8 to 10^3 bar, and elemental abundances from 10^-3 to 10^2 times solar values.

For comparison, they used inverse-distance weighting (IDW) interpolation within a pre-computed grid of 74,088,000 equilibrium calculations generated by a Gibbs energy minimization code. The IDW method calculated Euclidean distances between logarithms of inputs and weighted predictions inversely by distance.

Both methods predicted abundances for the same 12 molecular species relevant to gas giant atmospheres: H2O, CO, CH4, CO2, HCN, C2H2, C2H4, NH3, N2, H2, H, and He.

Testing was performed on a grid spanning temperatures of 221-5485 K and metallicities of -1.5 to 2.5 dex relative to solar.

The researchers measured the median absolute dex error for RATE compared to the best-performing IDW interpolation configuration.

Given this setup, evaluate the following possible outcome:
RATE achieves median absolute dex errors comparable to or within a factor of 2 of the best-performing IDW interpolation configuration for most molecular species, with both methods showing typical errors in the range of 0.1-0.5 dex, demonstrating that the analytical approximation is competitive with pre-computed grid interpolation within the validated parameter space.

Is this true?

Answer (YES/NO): NO